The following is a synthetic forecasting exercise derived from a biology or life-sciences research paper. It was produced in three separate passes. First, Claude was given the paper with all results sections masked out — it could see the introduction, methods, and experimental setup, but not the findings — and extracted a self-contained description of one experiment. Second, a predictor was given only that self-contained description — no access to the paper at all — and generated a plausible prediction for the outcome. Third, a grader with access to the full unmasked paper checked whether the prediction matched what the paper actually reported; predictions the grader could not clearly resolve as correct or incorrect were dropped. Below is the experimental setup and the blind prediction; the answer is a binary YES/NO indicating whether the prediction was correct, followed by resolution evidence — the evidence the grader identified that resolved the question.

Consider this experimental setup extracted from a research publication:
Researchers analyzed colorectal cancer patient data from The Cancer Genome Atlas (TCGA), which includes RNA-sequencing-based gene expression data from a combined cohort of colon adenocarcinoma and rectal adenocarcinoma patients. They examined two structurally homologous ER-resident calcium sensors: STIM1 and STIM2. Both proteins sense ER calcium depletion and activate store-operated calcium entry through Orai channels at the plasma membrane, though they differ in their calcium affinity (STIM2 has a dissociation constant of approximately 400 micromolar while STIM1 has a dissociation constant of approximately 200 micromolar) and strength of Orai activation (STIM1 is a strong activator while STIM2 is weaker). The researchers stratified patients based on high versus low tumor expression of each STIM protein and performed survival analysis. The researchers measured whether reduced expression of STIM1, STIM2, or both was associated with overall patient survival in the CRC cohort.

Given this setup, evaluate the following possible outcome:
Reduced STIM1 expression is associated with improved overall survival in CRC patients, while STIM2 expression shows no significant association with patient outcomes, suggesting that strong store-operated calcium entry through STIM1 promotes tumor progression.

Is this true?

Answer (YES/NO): NO